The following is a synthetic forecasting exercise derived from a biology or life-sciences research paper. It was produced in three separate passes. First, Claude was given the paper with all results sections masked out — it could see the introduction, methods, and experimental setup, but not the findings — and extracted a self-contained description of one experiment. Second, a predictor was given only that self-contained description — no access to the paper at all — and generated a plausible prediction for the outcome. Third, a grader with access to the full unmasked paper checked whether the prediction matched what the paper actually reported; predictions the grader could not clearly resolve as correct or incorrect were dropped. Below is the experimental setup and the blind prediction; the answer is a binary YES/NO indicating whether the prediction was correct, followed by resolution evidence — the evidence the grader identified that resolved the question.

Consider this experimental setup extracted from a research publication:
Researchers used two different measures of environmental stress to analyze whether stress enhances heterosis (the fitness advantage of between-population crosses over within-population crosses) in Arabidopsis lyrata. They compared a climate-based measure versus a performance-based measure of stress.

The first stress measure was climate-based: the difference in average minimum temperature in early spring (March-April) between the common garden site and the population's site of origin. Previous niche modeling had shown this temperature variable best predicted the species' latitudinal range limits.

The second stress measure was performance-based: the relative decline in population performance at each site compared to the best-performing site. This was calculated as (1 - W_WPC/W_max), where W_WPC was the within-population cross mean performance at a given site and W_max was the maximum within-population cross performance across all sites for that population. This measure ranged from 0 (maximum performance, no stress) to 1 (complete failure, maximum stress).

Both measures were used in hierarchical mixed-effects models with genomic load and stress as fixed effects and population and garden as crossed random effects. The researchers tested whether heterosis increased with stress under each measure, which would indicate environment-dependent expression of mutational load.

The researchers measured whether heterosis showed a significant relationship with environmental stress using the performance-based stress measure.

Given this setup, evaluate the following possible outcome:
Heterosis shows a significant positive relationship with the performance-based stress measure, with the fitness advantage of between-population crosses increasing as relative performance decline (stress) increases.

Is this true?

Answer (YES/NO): YES